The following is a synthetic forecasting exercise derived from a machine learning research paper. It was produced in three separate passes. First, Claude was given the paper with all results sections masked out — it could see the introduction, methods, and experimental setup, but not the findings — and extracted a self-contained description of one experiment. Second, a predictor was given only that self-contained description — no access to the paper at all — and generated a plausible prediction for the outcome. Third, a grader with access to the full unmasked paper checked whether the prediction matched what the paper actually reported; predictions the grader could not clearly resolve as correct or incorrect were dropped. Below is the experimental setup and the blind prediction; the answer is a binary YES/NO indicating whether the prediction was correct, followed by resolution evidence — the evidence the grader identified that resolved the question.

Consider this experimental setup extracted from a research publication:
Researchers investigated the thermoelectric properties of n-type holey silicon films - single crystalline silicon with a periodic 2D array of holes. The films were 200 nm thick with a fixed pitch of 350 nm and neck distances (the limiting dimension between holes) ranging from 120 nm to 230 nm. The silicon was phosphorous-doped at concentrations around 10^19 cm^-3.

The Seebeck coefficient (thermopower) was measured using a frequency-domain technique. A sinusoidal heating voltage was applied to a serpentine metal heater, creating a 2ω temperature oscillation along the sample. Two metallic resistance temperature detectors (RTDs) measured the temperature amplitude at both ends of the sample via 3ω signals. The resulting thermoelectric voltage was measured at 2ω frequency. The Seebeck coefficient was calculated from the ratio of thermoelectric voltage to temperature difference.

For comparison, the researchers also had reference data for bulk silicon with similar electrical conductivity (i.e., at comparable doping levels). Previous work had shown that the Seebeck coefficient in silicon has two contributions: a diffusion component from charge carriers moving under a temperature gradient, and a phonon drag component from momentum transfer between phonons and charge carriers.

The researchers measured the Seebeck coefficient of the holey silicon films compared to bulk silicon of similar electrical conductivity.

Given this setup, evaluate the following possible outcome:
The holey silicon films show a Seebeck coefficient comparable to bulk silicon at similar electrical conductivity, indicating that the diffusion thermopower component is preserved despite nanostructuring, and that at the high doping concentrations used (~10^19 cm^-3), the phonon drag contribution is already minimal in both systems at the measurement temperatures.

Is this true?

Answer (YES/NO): NO